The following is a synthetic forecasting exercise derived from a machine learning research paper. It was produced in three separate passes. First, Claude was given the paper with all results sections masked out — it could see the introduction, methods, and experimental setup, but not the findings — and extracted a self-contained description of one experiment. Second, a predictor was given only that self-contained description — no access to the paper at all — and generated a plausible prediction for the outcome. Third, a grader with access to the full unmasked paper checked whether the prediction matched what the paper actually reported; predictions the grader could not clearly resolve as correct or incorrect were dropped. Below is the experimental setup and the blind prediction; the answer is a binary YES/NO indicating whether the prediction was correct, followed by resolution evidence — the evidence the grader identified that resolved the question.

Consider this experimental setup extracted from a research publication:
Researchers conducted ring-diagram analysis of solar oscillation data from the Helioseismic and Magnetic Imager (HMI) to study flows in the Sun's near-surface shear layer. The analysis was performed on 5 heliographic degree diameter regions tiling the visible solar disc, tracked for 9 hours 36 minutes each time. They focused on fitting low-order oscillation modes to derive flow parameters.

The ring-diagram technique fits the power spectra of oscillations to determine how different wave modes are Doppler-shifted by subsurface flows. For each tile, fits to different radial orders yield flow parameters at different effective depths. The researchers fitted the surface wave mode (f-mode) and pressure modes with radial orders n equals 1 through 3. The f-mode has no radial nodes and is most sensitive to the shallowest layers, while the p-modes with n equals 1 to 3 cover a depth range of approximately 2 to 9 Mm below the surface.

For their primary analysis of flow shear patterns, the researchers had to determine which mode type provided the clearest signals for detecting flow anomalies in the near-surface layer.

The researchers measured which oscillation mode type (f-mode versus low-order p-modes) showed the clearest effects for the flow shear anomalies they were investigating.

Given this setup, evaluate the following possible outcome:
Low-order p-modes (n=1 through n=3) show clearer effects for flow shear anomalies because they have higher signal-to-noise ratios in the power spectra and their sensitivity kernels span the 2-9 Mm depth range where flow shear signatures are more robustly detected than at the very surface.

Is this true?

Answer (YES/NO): NO